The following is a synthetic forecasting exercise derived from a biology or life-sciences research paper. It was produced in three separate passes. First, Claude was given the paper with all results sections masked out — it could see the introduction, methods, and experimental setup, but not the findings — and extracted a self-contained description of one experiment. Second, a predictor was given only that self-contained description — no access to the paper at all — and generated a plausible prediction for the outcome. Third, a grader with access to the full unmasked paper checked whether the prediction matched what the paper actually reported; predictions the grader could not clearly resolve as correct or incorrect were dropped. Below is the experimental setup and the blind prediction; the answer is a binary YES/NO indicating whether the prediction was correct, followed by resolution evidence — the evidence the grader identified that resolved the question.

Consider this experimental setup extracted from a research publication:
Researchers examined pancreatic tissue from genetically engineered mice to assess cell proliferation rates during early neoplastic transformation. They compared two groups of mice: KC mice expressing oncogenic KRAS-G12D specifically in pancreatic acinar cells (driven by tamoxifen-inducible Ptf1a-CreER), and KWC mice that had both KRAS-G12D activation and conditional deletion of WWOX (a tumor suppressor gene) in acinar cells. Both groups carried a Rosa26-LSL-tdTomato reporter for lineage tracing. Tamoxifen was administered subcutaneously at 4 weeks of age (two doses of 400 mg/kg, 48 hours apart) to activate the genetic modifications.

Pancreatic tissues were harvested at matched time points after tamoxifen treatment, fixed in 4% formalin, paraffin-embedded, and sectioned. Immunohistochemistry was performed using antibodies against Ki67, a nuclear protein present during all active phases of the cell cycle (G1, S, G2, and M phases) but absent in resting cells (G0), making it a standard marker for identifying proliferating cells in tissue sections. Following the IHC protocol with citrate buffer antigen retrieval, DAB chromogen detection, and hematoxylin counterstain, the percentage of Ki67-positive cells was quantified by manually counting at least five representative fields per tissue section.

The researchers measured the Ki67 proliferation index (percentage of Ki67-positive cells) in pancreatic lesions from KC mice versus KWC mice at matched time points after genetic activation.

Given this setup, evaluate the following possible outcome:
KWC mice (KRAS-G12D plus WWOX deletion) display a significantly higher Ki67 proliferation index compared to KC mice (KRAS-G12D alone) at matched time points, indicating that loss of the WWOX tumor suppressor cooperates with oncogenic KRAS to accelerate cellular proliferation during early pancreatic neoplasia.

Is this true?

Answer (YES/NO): YES